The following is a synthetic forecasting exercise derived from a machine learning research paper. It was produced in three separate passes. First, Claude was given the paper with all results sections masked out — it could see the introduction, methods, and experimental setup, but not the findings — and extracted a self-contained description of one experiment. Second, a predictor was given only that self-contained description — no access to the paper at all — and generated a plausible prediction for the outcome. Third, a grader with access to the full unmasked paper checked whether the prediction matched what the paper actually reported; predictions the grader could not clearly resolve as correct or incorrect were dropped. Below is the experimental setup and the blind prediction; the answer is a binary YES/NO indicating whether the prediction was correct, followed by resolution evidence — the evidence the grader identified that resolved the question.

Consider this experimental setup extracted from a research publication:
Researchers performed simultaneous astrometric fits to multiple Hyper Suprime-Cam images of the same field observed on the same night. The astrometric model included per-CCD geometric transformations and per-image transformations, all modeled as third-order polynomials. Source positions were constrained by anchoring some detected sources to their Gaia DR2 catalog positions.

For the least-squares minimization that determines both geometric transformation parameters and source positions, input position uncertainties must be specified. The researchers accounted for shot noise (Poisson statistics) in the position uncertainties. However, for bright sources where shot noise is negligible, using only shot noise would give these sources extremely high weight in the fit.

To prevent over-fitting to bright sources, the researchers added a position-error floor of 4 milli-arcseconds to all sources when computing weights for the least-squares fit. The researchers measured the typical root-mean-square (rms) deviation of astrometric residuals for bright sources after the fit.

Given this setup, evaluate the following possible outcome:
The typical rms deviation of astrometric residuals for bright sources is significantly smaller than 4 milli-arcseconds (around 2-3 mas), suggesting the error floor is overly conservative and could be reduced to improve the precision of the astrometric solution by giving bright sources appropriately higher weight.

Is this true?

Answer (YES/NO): NO